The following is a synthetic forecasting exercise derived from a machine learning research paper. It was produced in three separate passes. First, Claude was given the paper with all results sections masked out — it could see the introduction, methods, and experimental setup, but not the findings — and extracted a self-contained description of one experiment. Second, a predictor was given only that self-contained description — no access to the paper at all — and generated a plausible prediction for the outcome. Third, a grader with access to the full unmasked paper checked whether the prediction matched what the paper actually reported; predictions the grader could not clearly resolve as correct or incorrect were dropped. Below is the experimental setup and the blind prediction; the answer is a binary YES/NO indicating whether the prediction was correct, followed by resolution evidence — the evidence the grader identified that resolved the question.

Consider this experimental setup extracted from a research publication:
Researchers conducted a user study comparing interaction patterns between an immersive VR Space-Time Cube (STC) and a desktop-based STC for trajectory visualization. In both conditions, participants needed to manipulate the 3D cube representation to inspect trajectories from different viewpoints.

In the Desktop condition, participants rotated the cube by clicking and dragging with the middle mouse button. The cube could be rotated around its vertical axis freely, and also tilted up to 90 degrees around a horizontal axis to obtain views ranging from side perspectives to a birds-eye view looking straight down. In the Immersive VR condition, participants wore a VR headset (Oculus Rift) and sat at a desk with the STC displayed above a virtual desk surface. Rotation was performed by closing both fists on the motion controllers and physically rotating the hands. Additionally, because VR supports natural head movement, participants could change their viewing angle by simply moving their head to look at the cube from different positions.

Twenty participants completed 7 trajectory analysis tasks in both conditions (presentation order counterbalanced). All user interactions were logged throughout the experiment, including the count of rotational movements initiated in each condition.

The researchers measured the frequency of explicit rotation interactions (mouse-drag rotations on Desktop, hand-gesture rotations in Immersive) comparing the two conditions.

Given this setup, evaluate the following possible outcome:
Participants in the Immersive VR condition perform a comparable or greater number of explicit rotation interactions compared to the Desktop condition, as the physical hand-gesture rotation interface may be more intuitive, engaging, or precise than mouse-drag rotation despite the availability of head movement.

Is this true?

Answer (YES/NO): NO